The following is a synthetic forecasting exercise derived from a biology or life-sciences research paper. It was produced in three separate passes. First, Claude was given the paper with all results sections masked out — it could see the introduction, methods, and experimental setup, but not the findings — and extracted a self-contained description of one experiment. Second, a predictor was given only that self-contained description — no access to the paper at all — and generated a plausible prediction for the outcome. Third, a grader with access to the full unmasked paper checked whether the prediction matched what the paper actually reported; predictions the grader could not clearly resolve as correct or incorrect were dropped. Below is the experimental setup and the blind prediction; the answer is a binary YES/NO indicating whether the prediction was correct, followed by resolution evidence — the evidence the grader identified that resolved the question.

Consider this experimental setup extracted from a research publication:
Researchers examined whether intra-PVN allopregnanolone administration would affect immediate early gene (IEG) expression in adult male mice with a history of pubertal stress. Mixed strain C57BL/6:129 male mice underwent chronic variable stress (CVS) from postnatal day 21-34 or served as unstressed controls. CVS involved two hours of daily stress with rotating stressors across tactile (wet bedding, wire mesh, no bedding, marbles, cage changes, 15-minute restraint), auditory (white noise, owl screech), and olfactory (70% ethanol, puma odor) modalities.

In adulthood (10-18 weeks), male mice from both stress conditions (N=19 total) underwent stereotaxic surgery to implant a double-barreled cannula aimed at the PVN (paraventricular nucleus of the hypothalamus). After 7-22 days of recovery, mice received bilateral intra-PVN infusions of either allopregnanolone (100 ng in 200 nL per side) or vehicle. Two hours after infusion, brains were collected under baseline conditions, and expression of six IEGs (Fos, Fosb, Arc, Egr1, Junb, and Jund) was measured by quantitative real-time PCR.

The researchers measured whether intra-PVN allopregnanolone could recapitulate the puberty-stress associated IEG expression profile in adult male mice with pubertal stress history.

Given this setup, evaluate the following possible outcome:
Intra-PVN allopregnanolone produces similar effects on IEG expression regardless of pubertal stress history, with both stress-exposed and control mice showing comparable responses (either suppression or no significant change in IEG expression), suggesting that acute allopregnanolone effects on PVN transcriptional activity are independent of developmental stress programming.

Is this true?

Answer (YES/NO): YES